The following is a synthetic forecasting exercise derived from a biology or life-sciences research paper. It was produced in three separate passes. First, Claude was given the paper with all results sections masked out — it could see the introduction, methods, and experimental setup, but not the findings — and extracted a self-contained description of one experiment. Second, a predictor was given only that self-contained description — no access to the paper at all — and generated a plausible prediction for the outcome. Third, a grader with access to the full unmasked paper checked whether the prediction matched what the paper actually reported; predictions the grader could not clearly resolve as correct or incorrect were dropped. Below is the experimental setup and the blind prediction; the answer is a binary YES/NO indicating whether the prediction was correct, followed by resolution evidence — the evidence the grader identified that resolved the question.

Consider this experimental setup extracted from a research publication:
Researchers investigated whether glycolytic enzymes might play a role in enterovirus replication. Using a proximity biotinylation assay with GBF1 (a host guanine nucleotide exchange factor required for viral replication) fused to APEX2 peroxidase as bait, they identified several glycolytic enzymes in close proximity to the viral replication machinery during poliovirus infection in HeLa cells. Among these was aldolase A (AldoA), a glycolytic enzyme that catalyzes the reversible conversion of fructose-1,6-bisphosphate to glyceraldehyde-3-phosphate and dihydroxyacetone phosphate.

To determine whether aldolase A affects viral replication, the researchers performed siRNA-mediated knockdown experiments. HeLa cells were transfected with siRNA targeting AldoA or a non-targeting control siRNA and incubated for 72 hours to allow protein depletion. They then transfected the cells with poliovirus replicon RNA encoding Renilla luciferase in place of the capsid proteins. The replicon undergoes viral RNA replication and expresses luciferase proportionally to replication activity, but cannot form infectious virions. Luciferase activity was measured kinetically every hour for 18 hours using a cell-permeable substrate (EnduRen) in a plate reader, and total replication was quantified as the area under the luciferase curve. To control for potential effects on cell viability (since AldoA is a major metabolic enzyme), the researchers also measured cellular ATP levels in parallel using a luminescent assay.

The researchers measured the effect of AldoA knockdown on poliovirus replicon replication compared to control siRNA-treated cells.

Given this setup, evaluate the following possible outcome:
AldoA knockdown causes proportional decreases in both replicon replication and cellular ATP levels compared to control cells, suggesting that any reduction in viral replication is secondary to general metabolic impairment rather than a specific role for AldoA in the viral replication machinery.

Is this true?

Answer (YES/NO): YES